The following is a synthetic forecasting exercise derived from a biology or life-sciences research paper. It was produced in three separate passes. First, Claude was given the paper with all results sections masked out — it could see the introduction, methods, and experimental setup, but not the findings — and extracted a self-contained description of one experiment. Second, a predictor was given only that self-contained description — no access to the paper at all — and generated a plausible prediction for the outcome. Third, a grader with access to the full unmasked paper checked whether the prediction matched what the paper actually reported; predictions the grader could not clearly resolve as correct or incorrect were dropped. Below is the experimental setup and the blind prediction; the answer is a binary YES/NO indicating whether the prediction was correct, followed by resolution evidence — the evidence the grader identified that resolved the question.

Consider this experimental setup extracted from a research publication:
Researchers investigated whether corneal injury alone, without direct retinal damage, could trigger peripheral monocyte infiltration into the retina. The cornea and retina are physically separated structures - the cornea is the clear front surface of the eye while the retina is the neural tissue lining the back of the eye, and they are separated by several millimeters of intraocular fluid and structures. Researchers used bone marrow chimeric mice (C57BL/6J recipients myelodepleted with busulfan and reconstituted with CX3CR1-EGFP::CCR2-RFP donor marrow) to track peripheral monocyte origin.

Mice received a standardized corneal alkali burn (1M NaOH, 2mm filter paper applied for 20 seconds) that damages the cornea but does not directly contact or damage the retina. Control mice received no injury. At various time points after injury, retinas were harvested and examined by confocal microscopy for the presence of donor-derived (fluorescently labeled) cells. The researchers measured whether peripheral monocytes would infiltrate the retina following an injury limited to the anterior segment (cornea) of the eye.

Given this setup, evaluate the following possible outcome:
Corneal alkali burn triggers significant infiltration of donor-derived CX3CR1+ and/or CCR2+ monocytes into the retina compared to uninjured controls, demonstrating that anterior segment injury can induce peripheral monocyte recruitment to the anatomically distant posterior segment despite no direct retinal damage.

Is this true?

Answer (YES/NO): YES